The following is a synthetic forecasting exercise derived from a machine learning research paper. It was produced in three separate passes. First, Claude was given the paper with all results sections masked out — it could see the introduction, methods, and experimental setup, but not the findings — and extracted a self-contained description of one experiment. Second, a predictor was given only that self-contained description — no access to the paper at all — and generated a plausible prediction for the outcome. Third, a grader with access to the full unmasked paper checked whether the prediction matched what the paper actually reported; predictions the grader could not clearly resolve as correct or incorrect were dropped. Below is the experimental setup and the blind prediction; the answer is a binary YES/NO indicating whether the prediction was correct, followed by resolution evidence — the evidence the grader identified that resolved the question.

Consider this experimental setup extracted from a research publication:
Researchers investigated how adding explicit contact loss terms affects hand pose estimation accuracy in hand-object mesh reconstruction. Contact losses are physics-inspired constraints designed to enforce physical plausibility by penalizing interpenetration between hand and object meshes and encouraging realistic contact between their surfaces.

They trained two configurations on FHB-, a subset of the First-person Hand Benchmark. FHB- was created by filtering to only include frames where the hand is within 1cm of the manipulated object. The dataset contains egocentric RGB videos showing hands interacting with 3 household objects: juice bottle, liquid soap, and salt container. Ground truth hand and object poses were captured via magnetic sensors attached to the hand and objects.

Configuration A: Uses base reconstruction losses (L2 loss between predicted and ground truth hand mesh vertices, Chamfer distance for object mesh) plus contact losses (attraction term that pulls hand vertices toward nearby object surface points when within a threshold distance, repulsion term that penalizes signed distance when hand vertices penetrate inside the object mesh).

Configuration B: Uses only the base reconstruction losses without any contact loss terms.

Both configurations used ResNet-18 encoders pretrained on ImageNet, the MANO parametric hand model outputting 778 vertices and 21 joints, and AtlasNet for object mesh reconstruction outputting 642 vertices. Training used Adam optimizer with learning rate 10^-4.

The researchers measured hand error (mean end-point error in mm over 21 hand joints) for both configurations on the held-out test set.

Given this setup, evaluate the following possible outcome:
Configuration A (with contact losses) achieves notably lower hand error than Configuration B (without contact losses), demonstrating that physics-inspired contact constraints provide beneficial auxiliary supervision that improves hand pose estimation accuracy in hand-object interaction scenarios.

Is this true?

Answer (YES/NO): NO